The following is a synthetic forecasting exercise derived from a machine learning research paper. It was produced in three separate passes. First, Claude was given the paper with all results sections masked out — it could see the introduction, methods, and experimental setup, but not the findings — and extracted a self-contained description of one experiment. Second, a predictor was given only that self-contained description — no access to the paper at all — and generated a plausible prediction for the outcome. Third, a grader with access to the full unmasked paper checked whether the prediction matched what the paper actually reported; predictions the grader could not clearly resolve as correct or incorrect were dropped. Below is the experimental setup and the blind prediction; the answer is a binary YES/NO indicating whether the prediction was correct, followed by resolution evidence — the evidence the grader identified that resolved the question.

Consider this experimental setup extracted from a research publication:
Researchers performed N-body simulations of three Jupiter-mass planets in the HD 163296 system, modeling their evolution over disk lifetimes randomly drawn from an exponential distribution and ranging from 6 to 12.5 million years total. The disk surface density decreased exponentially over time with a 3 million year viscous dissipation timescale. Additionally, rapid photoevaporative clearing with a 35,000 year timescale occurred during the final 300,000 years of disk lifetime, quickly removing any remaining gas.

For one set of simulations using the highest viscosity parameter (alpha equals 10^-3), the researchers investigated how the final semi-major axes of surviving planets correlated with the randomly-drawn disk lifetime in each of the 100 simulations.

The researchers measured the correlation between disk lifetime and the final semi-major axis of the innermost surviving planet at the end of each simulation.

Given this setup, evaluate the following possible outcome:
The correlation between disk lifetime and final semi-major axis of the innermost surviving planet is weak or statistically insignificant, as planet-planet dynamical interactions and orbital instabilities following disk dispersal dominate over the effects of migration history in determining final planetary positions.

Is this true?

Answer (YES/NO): NO